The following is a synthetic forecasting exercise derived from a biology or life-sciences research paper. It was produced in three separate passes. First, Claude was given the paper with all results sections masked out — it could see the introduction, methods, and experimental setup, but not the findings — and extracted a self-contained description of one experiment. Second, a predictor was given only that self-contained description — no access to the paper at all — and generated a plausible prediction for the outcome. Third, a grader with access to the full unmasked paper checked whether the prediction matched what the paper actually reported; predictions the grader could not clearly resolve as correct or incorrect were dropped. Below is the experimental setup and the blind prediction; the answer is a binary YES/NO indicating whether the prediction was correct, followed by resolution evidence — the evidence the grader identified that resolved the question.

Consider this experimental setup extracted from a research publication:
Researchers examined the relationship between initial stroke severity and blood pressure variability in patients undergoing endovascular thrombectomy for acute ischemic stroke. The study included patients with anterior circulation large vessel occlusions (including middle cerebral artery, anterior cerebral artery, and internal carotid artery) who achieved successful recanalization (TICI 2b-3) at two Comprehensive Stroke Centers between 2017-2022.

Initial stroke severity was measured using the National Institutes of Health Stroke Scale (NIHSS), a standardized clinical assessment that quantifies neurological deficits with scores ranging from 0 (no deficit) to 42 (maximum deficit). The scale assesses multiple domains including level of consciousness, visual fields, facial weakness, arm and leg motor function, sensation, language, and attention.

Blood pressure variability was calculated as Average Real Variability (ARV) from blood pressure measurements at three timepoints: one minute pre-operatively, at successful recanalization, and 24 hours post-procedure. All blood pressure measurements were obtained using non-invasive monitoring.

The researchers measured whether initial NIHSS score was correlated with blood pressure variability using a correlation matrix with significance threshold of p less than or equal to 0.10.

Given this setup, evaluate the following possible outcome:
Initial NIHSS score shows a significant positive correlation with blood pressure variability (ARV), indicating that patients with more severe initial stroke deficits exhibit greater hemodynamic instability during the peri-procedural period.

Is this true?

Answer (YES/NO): NO